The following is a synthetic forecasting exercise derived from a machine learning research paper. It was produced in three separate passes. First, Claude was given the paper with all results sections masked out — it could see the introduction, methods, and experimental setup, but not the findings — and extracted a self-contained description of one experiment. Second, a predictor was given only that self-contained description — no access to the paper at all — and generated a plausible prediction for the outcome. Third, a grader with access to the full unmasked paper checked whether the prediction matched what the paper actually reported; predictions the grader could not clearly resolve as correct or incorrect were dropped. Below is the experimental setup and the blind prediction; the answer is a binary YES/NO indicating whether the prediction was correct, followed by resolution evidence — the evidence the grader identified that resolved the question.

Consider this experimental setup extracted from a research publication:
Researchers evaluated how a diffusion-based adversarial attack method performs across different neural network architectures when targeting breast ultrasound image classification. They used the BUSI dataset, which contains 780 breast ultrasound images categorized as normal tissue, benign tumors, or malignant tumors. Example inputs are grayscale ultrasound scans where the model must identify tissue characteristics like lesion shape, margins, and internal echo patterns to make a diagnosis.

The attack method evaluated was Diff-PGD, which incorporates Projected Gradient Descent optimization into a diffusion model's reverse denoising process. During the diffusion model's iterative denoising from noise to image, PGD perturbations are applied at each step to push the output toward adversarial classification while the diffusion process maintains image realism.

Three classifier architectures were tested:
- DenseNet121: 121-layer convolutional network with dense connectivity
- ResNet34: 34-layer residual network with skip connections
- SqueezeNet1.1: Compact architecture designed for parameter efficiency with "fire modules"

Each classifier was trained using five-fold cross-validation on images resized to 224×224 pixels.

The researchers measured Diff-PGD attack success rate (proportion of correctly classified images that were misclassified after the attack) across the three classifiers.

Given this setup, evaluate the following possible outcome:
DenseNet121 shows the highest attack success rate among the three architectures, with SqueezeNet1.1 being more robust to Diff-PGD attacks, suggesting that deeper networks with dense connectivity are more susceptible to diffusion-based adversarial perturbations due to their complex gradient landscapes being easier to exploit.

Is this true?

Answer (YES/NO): NO